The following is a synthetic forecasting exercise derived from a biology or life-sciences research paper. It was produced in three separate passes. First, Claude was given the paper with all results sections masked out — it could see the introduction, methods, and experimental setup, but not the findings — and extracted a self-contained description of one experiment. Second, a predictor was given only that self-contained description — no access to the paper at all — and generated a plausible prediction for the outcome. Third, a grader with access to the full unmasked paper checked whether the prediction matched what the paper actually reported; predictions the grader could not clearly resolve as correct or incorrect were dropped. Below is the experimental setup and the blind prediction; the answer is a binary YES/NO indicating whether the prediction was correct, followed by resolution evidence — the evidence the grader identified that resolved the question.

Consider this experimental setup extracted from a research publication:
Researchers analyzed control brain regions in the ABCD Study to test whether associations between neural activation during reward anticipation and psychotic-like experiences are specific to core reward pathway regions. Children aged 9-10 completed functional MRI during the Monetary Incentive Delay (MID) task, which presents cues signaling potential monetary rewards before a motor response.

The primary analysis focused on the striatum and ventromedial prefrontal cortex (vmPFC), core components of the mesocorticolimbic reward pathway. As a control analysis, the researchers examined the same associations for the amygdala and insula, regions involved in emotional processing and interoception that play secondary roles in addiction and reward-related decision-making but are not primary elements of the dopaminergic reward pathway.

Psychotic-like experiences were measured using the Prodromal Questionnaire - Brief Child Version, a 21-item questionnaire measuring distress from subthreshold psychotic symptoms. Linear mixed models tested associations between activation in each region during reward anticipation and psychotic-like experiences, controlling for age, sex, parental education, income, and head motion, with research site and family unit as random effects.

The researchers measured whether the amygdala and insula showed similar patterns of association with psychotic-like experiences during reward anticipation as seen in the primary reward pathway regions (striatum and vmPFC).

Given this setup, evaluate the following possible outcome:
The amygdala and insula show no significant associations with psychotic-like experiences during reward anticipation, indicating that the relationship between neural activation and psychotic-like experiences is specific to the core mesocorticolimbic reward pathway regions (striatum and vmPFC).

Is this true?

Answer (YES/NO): YES